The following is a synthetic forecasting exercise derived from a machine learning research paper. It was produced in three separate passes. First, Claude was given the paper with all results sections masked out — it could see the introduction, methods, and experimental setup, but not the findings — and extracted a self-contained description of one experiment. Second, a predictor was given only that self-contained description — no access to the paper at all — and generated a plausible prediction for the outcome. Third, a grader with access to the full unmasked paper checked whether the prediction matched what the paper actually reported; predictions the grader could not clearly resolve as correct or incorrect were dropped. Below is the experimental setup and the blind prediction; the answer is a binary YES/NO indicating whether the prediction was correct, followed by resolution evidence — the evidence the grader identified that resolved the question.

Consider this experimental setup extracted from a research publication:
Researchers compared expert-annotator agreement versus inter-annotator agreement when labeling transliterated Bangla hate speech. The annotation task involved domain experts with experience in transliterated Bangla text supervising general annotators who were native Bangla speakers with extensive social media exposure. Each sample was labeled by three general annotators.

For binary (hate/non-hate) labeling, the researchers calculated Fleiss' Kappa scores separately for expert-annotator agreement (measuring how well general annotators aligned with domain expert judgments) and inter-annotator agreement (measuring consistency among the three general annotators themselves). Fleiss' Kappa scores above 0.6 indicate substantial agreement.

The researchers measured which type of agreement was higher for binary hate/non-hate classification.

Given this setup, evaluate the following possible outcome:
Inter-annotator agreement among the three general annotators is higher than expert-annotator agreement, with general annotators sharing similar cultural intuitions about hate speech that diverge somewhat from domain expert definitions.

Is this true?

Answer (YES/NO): NO